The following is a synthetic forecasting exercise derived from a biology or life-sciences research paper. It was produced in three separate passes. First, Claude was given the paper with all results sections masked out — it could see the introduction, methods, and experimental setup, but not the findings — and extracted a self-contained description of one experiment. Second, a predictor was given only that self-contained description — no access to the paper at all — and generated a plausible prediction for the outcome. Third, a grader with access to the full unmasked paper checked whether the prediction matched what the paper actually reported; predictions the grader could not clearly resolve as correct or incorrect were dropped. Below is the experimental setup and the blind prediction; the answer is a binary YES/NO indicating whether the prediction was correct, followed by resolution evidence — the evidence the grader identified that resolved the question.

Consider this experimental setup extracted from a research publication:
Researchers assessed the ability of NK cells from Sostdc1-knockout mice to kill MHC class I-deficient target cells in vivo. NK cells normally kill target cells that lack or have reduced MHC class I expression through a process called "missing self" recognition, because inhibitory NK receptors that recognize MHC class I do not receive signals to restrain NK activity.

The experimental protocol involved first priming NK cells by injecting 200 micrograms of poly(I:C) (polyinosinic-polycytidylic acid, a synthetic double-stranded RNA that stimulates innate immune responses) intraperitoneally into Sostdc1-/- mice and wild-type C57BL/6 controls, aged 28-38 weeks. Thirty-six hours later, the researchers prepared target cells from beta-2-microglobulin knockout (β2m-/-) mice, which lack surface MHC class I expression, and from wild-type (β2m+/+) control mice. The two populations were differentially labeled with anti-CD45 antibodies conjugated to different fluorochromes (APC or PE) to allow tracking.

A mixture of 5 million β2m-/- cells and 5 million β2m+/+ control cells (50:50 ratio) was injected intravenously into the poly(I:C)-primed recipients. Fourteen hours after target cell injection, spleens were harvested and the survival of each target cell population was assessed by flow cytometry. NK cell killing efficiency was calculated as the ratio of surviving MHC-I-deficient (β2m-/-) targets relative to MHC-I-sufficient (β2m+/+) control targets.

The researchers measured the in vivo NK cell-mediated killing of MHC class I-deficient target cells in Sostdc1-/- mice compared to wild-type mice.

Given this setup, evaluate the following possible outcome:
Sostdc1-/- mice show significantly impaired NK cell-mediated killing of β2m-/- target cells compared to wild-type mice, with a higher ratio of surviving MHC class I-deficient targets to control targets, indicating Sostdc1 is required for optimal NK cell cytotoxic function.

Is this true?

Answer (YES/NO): YES